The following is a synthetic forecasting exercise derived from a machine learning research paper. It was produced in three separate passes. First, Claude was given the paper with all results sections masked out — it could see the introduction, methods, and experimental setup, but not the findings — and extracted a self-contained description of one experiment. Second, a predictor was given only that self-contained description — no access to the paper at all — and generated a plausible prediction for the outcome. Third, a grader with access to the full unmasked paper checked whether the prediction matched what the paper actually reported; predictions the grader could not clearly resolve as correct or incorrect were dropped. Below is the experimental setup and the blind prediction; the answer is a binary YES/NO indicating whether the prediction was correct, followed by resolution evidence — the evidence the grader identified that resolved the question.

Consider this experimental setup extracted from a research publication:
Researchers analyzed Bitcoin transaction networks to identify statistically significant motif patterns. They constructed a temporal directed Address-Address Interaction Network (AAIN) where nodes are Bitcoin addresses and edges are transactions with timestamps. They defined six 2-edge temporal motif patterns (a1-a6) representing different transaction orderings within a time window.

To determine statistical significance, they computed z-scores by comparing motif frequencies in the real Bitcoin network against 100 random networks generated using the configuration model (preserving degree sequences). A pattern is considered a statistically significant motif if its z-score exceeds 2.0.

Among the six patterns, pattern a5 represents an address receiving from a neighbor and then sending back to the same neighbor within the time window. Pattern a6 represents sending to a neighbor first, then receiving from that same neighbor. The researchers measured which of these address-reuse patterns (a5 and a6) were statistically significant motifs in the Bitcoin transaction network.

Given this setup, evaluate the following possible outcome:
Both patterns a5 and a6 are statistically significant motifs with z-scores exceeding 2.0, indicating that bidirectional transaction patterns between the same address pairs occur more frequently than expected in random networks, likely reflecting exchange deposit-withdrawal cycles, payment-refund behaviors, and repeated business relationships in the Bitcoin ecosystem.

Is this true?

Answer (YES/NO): NO